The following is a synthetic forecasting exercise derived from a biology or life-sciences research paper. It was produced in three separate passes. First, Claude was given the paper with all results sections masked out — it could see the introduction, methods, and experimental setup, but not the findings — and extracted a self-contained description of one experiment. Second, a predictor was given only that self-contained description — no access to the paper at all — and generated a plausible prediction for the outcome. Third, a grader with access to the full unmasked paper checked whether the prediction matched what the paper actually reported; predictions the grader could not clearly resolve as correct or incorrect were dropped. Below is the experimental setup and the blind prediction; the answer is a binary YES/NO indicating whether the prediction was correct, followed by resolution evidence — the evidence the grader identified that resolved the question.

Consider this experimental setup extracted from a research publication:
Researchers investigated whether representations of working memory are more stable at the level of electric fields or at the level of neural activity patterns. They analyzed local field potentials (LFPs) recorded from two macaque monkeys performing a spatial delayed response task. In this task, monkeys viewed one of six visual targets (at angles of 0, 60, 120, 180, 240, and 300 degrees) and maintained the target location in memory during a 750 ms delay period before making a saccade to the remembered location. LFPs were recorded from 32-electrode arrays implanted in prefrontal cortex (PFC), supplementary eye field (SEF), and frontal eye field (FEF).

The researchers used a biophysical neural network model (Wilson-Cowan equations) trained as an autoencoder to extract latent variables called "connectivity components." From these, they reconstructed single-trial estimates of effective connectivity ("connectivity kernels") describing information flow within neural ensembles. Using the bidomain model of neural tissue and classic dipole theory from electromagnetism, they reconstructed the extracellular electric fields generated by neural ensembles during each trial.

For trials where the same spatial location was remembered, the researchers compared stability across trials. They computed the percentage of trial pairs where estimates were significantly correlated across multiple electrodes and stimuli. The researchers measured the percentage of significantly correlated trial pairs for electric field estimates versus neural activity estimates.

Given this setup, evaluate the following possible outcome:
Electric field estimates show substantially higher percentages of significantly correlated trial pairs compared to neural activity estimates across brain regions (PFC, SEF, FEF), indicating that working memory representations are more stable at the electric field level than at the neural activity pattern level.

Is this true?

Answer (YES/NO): NO